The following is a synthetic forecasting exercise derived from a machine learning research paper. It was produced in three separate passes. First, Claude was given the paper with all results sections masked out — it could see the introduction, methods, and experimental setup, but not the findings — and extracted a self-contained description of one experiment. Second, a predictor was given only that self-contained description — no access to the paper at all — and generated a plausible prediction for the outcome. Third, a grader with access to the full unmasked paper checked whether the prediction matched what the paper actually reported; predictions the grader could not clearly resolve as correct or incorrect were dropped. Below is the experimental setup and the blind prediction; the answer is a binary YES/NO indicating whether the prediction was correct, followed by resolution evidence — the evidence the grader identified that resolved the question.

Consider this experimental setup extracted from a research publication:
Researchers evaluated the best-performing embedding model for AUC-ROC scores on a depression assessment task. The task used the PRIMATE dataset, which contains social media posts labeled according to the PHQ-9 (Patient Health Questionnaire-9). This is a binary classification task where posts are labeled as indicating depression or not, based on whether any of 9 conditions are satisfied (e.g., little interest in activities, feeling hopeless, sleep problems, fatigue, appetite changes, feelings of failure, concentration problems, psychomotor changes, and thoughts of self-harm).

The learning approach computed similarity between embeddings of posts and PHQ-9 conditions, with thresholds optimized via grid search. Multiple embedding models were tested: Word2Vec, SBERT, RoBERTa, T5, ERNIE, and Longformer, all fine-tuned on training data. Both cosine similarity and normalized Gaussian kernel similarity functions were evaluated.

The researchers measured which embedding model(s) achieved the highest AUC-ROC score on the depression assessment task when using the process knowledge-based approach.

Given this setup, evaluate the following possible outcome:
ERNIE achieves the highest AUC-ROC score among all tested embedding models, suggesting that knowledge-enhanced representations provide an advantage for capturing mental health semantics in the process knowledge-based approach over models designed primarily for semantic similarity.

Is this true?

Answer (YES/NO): NO